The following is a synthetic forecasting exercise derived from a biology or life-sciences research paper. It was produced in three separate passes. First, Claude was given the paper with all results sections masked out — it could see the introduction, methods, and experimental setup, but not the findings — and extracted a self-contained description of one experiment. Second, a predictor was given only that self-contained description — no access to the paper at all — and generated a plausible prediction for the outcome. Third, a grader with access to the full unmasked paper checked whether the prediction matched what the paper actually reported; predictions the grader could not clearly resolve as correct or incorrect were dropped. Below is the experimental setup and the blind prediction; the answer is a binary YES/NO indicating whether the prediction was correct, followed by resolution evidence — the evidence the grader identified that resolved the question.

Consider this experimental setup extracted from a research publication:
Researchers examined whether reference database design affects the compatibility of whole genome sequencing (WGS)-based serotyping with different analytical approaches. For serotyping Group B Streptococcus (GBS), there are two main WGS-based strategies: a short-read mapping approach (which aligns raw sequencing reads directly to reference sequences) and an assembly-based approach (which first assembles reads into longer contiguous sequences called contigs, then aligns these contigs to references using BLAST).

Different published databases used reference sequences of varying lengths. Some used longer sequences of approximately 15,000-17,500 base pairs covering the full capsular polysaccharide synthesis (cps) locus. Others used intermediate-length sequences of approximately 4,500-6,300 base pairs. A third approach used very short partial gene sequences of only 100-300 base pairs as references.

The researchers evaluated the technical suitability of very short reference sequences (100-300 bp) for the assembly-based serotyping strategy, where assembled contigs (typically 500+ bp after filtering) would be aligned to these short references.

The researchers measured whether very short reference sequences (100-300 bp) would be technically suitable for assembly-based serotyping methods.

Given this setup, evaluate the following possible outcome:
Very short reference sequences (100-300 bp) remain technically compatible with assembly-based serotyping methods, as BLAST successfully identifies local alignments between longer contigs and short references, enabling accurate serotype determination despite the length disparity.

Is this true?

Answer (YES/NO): NO